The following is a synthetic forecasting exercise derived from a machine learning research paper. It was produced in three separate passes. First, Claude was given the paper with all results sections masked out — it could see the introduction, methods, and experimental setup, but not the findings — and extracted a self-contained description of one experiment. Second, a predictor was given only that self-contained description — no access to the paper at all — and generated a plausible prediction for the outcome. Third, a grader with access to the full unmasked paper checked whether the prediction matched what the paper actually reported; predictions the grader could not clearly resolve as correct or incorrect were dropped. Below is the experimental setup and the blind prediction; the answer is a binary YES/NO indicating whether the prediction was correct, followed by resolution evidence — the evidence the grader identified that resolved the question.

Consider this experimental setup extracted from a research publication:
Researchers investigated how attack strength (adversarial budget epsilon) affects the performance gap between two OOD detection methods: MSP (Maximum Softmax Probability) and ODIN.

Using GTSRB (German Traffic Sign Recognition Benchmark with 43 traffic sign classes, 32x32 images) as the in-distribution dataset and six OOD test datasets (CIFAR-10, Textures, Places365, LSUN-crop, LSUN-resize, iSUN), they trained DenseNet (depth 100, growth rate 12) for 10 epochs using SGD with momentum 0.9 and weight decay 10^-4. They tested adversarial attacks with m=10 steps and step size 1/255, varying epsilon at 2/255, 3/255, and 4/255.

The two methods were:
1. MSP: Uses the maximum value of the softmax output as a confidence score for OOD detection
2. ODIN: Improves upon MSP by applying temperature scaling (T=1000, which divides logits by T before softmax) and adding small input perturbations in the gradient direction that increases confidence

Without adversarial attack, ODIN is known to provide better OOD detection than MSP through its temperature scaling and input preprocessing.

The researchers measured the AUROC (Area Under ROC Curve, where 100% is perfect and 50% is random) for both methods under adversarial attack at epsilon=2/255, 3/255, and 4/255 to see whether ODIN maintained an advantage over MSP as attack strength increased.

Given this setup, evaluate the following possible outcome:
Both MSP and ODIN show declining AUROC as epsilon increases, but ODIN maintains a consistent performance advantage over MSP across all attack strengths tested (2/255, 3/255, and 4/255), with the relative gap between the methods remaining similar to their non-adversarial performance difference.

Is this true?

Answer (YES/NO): NO